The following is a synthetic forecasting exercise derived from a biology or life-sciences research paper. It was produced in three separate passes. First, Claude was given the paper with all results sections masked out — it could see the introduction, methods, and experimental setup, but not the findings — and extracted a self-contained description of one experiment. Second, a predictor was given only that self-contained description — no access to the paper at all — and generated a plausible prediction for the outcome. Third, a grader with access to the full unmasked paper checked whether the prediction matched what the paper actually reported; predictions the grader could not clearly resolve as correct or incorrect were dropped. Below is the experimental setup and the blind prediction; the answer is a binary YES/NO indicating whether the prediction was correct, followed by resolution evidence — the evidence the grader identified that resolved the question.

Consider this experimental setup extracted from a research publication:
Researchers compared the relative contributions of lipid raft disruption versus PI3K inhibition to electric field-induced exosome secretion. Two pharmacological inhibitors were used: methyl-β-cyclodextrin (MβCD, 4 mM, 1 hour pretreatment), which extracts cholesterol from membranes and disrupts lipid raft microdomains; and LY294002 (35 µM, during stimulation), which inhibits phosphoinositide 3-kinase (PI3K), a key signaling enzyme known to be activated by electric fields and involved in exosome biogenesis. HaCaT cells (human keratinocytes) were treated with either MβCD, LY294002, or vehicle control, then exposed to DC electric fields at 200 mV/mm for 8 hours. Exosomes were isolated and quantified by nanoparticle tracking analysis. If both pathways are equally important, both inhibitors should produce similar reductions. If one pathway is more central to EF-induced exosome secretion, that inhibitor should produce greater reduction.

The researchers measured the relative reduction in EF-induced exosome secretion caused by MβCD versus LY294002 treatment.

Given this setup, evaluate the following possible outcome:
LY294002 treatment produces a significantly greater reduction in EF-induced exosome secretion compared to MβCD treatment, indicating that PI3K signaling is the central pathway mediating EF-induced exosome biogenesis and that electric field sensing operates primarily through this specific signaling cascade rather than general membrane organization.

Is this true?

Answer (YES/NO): NO